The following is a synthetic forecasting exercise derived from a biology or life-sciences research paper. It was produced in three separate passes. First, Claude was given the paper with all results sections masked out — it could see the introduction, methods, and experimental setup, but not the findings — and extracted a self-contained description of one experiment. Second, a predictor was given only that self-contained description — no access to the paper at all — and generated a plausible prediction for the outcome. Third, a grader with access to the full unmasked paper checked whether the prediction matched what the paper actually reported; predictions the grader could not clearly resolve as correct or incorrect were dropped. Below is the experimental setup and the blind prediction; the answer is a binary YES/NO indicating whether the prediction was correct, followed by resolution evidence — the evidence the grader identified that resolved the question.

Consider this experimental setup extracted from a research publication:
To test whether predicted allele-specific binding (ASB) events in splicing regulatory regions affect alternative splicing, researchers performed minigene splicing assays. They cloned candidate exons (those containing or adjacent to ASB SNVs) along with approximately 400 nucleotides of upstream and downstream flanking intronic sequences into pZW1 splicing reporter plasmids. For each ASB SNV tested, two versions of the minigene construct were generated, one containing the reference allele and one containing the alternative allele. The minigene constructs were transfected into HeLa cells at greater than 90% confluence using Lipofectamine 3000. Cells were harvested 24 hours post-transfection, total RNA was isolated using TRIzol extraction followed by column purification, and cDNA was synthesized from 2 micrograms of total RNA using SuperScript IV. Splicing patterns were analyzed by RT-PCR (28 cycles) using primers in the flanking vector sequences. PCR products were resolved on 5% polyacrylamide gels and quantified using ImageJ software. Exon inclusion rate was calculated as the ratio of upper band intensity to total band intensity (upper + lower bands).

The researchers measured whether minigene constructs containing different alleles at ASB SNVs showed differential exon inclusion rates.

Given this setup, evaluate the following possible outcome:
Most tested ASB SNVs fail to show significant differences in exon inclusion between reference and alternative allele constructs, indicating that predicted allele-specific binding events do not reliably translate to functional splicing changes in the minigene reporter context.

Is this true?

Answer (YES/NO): NO